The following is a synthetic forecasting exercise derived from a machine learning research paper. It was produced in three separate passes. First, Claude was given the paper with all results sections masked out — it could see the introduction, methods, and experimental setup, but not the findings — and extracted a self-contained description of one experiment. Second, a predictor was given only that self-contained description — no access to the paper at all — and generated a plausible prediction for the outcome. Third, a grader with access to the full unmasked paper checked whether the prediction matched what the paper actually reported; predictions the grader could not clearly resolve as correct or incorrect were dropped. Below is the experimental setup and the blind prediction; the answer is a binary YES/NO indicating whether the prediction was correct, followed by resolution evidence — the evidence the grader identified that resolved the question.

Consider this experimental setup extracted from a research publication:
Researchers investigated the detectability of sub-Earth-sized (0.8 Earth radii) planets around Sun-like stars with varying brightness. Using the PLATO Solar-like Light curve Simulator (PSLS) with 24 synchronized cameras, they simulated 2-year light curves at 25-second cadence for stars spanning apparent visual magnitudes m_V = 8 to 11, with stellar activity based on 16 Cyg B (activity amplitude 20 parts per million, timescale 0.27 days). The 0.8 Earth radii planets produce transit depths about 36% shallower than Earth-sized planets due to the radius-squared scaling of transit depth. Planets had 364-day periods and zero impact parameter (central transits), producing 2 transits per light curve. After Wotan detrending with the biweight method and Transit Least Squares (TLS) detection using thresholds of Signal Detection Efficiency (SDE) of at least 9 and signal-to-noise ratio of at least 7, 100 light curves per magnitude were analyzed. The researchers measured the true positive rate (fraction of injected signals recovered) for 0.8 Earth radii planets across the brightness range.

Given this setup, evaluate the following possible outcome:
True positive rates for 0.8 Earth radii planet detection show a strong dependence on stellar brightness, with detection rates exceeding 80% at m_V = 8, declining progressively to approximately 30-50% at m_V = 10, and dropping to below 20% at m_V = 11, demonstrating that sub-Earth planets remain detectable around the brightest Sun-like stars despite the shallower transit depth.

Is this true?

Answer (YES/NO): NO